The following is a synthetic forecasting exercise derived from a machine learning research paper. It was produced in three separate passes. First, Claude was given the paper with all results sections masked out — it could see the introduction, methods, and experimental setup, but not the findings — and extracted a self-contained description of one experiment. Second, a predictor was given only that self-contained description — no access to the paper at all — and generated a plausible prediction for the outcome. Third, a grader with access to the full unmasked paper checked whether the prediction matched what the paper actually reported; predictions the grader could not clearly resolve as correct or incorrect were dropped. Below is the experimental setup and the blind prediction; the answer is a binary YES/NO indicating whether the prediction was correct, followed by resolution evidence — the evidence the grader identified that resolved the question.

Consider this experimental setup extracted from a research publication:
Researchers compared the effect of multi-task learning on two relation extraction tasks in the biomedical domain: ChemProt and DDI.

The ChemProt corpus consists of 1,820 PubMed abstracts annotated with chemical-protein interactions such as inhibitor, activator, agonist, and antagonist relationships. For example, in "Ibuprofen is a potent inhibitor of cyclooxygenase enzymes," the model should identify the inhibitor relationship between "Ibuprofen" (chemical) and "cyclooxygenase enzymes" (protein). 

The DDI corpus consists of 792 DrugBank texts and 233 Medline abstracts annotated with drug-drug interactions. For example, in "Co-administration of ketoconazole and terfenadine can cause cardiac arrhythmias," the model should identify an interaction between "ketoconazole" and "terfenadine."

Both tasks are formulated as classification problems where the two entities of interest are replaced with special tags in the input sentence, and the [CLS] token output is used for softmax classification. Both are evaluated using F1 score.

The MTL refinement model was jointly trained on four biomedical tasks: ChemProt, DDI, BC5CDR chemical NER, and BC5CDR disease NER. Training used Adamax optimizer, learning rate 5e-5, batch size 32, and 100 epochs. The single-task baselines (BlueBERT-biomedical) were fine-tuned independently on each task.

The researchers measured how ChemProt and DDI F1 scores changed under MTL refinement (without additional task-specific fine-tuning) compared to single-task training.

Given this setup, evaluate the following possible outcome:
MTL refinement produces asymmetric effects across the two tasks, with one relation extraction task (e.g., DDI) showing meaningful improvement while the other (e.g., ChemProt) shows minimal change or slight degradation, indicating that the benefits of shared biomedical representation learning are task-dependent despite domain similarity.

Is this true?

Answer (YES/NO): YES